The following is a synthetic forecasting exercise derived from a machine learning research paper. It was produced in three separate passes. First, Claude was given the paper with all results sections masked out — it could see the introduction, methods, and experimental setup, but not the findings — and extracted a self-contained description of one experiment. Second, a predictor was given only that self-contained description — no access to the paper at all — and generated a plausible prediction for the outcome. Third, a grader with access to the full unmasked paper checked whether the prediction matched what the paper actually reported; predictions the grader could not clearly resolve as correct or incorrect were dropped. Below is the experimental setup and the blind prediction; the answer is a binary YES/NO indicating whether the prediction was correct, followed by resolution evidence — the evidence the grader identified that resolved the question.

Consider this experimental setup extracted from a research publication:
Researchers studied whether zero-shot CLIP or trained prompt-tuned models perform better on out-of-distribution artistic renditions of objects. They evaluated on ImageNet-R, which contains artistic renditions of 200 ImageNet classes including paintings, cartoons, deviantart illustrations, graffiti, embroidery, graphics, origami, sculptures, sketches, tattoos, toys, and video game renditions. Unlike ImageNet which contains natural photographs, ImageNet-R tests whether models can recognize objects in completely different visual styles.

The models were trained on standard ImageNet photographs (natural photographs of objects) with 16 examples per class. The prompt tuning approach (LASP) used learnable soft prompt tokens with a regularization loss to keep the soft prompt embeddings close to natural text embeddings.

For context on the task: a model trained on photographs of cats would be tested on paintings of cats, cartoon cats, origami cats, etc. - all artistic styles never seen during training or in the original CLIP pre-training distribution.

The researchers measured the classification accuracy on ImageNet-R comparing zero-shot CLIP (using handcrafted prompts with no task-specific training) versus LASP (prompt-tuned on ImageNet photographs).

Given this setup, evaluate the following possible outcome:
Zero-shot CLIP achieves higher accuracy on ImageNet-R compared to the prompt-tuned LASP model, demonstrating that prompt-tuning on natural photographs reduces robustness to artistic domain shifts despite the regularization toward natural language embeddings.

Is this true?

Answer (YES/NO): NO